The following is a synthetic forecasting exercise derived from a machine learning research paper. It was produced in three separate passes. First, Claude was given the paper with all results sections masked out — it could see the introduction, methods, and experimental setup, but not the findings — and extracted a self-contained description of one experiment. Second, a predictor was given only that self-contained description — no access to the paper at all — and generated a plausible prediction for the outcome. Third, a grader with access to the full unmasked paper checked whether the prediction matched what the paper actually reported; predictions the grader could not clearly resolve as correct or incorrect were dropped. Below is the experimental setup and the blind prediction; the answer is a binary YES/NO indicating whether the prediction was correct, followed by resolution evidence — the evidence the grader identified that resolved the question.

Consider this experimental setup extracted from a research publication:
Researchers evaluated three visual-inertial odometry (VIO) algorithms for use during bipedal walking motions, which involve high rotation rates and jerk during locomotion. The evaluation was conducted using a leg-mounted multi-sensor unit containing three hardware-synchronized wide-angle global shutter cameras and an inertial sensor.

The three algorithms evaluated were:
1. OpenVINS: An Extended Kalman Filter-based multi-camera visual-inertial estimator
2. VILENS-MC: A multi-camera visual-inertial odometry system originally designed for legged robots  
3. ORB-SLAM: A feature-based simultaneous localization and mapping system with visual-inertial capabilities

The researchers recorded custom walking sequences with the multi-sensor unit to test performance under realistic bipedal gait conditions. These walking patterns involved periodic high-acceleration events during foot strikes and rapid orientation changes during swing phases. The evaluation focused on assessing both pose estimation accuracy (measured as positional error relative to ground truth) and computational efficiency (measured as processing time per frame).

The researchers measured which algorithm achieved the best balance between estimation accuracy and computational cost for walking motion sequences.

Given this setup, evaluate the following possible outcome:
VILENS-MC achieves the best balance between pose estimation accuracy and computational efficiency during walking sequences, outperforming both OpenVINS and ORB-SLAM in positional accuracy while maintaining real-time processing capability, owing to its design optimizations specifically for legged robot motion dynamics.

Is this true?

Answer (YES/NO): NO